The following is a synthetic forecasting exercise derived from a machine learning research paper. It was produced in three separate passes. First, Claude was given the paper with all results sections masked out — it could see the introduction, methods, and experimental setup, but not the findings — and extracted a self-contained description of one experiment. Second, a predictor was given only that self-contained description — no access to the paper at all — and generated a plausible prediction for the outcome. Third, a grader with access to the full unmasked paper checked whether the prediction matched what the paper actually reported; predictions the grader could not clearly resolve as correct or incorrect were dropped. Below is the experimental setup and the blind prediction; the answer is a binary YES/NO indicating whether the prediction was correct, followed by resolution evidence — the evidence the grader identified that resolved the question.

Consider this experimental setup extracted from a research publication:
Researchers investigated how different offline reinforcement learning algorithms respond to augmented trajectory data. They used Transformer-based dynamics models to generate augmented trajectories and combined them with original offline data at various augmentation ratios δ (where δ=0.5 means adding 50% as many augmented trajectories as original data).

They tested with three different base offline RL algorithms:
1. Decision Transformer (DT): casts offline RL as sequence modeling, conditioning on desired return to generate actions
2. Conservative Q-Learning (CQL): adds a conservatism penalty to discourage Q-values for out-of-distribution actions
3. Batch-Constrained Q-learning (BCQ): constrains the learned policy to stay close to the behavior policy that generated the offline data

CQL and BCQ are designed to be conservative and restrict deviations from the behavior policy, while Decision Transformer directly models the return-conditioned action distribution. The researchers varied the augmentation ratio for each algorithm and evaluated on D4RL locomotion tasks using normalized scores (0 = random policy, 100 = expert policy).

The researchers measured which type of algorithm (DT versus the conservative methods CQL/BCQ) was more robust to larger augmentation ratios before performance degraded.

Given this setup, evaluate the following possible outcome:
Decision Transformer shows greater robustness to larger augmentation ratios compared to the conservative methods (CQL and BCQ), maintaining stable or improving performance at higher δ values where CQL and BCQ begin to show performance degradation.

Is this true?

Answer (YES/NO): YES